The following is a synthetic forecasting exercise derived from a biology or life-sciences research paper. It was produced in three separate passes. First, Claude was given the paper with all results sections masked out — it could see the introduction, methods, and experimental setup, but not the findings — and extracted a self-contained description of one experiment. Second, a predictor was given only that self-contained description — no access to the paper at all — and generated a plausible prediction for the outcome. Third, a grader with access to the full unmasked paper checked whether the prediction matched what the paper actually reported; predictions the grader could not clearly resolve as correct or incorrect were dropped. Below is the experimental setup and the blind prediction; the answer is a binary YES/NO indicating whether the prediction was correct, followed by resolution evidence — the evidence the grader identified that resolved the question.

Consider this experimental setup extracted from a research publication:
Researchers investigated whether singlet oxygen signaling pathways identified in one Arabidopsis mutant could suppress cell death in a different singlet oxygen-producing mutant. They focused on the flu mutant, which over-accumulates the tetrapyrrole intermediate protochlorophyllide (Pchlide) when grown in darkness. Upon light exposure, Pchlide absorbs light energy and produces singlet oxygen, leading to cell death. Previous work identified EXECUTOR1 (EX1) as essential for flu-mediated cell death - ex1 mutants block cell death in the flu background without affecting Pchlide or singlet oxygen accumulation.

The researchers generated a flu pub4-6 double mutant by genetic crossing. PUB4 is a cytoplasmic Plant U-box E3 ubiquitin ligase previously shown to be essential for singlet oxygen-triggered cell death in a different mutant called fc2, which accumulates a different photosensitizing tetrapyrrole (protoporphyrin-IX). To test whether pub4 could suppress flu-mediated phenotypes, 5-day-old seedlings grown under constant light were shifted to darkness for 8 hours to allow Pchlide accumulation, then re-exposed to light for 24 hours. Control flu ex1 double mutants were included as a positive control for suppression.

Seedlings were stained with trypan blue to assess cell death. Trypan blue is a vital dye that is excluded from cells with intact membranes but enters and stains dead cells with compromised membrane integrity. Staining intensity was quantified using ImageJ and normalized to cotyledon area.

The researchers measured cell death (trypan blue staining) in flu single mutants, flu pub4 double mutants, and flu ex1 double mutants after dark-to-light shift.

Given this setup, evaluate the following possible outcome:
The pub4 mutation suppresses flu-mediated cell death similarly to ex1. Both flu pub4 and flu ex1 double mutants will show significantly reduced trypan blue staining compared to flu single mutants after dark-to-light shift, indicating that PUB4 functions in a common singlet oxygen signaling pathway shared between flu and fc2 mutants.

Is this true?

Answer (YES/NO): NO